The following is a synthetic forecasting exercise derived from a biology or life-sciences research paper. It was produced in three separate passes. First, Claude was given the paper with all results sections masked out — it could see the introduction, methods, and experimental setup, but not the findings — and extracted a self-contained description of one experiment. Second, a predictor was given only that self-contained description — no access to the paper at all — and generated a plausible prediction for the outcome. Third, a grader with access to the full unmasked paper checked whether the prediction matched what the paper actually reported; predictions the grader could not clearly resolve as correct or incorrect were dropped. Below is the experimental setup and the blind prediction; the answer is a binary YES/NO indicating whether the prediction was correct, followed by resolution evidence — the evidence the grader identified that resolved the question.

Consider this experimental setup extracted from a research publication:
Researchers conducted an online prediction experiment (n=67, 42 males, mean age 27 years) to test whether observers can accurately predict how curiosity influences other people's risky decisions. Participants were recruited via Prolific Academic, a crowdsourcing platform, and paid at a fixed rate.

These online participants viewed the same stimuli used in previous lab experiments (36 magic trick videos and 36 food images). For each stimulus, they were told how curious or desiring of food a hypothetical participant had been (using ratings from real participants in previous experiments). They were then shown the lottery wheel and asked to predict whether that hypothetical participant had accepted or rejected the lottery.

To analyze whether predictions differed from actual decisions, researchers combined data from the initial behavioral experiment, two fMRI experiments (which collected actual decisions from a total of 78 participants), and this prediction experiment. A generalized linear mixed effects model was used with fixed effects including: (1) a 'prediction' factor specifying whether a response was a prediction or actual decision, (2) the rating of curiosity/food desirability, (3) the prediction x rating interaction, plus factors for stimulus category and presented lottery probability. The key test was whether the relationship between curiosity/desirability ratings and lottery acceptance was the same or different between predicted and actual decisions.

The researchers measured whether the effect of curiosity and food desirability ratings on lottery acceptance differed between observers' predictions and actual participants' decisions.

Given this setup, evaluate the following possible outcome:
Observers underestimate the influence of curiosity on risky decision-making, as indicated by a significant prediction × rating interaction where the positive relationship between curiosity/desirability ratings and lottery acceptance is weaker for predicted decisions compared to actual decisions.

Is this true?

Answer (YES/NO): YES